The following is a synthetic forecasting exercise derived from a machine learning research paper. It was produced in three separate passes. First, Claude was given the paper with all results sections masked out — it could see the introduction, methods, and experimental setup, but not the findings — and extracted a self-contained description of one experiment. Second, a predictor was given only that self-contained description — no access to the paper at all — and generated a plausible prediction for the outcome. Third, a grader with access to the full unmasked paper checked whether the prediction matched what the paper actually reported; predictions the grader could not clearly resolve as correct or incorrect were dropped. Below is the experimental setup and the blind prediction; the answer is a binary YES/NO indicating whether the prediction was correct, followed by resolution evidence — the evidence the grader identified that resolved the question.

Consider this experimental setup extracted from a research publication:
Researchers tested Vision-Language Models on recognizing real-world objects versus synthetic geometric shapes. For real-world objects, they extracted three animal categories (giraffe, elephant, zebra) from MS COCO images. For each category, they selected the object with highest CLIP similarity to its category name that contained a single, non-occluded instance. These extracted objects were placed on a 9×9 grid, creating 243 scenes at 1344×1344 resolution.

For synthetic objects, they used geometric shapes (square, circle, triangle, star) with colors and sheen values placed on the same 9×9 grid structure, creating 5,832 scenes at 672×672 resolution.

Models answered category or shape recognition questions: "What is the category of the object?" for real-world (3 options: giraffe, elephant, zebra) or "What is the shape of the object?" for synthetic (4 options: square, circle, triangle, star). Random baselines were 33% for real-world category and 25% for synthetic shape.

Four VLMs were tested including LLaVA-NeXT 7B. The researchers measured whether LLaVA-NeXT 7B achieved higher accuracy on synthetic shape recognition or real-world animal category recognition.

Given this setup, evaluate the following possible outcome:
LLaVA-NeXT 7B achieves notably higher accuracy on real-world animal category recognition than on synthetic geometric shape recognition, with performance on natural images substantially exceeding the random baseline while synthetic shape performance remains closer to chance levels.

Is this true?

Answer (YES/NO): NO